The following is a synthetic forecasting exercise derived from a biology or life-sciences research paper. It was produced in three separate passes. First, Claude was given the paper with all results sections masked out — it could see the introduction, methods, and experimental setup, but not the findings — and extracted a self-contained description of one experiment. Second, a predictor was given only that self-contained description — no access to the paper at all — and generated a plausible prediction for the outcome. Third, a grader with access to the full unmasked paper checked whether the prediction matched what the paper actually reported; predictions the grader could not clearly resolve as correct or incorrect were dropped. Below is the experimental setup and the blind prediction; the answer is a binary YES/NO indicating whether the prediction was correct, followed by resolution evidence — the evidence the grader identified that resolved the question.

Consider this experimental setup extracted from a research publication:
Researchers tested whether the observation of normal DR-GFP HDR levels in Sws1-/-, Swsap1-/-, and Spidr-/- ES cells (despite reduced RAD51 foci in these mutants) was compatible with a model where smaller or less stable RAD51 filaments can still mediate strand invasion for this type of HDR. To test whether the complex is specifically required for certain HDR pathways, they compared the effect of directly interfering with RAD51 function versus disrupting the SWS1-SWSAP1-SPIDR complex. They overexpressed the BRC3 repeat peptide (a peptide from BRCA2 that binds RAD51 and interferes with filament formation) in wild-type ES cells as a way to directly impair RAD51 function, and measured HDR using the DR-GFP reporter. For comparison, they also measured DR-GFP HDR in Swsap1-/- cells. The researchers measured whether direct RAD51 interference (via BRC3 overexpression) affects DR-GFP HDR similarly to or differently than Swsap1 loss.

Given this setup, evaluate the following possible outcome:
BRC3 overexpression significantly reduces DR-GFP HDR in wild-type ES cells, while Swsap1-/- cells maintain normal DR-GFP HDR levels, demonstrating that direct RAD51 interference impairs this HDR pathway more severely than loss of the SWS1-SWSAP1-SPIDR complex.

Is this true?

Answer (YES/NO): YES